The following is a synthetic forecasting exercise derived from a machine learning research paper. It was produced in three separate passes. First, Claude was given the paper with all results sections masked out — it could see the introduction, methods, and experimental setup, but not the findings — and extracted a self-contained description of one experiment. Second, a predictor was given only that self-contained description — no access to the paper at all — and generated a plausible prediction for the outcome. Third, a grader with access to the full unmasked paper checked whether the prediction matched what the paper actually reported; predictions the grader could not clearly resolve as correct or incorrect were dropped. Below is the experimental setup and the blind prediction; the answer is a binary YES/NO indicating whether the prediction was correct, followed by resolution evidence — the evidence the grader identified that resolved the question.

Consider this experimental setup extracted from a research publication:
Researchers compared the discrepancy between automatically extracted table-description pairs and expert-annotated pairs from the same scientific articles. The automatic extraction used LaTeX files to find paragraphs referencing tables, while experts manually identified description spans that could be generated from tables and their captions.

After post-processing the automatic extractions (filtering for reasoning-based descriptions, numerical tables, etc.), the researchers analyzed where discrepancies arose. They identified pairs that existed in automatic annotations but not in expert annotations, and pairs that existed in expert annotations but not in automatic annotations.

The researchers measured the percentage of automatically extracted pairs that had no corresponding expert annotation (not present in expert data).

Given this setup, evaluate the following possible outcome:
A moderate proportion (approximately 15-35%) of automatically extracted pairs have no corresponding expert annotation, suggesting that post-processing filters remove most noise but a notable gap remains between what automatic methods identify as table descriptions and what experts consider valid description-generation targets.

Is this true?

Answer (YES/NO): YES